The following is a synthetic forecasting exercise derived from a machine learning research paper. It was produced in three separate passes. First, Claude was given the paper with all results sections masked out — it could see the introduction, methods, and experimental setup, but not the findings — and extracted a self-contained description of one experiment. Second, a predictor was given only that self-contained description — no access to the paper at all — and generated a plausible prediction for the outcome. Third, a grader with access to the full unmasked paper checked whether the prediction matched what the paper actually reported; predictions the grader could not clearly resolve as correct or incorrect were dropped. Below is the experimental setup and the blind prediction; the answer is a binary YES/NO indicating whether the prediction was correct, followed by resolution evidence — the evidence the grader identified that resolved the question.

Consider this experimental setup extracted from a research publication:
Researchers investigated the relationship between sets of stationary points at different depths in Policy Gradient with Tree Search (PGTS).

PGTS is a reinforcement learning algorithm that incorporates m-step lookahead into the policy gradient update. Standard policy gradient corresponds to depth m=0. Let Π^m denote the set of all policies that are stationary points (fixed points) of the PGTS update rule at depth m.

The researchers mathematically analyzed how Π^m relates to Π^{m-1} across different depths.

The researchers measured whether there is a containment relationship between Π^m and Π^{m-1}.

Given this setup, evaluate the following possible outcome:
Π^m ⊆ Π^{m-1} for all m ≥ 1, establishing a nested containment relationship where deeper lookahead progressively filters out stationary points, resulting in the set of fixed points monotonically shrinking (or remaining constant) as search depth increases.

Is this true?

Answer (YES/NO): YES